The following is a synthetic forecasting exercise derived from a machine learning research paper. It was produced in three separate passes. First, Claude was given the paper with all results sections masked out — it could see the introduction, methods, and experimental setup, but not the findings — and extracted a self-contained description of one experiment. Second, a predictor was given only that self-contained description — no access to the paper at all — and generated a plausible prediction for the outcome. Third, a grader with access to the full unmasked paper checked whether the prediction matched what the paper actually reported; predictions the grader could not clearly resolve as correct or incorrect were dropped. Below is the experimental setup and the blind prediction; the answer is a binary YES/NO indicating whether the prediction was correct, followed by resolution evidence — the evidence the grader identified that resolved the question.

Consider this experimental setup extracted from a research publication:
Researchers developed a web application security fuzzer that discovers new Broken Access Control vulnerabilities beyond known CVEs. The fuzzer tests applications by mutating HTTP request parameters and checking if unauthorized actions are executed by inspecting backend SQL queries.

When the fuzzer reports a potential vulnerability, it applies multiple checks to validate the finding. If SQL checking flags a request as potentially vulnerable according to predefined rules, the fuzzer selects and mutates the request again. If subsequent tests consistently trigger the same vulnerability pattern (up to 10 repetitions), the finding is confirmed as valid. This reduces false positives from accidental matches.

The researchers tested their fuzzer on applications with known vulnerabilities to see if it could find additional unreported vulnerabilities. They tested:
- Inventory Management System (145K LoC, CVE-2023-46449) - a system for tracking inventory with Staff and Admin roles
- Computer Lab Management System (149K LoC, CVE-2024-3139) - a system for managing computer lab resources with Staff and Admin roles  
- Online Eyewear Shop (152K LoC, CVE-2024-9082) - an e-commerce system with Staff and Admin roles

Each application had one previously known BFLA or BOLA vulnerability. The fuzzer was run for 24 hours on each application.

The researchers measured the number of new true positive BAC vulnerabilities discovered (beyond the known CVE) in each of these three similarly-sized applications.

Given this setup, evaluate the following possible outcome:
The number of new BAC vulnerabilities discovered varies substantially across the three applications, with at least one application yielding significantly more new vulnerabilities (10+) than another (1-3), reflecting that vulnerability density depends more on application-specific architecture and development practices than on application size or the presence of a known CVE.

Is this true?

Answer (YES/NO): NO